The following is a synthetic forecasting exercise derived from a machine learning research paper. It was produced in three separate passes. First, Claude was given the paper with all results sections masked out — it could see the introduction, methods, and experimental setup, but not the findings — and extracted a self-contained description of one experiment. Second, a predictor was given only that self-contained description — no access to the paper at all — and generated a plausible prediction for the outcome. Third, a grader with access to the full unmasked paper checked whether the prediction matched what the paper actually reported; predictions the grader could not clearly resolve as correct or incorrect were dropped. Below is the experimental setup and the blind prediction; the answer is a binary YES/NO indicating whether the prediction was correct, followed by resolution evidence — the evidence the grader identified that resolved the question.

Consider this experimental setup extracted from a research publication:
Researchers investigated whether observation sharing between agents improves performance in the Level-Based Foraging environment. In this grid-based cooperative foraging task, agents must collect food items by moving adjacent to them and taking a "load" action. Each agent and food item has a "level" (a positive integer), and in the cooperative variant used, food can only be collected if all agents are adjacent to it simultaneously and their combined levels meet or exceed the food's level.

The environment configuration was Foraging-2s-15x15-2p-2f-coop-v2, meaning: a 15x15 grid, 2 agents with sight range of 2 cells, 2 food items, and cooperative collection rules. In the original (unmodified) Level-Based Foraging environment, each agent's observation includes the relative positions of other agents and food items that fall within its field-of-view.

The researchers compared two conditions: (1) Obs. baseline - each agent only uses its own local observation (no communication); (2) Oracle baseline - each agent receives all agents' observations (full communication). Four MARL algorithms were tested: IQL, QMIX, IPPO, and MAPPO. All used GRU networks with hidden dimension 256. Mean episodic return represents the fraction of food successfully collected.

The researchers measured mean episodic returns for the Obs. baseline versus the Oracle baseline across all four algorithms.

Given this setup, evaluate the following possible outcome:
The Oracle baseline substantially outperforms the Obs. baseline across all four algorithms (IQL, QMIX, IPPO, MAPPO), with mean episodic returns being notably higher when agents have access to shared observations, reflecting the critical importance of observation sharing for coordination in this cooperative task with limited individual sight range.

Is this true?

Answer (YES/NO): NO